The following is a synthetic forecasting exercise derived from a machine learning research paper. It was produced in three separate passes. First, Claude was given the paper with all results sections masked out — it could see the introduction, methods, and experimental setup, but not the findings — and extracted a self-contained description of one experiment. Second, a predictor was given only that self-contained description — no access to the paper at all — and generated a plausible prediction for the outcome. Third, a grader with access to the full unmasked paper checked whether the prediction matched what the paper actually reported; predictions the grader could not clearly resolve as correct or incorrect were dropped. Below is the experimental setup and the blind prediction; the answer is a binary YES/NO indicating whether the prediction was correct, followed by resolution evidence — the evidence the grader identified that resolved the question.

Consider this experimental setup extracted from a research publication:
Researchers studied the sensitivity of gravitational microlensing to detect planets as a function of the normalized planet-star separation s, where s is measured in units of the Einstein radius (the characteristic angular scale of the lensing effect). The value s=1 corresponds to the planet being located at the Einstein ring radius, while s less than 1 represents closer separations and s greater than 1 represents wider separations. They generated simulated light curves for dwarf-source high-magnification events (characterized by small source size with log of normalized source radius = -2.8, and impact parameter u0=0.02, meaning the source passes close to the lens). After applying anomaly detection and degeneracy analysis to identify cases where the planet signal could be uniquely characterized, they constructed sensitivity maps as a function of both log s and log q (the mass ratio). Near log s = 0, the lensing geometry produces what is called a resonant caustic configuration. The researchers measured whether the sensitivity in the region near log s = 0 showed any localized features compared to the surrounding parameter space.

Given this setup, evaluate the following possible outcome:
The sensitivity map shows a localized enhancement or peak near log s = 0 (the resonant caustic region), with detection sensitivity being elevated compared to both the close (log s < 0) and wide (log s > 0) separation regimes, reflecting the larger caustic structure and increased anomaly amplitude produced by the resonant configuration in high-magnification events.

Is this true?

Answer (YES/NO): NO